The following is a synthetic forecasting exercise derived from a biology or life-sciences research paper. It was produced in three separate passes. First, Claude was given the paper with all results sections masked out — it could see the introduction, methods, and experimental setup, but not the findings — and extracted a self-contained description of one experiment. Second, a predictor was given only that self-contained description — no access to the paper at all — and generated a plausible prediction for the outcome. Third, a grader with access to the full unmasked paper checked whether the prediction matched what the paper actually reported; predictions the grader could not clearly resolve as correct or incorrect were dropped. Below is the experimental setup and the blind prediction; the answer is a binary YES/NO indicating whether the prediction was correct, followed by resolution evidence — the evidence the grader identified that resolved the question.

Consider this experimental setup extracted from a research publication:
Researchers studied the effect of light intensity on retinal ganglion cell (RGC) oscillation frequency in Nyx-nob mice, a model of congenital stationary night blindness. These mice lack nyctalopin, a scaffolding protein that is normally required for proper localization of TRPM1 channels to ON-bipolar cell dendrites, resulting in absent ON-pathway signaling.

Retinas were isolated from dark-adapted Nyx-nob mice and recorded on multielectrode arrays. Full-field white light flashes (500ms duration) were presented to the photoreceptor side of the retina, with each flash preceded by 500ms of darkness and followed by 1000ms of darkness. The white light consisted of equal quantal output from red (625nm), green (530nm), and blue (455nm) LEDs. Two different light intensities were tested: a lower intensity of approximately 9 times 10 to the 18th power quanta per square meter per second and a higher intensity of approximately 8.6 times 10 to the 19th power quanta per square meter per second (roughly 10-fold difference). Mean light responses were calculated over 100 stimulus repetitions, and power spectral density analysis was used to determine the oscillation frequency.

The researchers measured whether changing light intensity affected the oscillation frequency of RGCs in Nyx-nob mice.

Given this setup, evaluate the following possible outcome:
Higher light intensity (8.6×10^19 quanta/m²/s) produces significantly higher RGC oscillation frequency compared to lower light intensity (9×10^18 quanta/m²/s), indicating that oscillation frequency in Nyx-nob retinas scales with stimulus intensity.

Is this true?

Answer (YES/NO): YES